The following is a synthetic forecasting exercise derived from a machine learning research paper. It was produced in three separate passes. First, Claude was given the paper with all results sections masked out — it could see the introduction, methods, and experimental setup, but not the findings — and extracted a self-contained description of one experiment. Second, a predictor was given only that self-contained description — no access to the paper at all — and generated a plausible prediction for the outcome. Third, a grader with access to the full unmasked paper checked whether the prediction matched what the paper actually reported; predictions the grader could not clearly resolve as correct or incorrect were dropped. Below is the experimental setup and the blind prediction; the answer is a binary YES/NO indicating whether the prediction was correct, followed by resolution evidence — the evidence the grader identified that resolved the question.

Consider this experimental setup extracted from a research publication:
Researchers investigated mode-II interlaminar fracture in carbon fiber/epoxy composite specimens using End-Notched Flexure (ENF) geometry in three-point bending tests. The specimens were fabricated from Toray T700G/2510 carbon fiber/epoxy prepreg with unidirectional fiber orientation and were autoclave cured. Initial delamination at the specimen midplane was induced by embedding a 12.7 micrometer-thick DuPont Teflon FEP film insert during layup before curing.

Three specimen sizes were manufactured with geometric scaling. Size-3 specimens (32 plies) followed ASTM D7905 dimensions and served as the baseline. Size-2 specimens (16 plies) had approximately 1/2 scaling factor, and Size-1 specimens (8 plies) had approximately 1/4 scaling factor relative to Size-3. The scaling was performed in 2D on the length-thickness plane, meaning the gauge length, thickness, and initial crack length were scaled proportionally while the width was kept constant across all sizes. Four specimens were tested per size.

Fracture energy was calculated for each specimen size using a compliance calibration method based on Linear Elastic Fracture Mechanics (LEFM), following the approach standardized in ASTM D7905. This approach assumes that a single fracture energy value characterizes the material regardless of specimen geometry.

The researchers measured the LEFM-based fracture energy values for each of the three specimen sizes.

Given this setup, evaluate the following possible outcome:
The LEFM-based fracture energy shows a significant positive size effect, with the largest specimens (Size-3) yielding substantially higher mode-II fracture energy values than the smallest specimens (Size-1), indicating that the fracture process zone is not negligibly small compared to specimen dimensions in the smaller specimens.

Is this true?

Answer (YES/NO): YES